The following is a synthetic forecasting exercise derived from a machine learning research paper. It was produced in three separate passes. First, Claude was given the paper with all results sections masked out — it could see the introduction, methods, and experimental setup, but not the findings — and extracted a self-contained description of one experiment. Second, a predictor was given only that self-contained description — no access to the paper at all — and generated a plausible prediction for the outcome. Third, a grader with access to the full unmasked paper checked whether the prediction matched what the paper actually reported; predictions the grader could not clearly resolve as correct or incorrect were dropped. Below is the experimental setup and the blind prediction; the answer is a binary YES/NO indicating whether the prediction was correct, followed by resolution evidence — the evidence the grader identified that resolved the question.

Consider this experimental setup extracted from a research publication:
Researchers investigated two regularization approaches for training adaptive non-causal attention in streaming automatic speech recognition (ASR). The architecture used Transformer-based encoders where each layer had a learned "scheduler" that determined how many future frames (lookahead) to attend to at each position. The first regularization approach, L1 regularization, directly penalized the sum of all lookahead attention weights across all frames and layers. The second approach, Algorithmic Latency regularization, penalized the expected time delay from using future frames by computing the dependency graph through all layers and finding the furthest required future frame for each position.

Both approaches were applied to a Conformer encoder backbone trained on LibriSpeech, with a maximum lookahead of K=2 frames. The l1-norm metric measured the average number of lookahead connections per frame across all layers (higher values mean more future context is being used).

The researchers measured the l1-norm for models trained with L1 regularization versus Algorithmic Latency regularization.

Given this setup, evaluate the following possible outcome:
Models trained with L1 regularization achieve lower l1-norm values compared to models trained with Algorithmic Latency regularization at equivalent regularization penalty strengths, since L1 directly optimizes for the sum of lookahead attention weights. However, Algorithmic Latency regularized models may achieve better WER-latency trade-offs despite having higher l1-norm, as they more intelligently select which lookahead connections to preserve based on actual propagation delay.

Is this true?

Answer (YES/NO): YES